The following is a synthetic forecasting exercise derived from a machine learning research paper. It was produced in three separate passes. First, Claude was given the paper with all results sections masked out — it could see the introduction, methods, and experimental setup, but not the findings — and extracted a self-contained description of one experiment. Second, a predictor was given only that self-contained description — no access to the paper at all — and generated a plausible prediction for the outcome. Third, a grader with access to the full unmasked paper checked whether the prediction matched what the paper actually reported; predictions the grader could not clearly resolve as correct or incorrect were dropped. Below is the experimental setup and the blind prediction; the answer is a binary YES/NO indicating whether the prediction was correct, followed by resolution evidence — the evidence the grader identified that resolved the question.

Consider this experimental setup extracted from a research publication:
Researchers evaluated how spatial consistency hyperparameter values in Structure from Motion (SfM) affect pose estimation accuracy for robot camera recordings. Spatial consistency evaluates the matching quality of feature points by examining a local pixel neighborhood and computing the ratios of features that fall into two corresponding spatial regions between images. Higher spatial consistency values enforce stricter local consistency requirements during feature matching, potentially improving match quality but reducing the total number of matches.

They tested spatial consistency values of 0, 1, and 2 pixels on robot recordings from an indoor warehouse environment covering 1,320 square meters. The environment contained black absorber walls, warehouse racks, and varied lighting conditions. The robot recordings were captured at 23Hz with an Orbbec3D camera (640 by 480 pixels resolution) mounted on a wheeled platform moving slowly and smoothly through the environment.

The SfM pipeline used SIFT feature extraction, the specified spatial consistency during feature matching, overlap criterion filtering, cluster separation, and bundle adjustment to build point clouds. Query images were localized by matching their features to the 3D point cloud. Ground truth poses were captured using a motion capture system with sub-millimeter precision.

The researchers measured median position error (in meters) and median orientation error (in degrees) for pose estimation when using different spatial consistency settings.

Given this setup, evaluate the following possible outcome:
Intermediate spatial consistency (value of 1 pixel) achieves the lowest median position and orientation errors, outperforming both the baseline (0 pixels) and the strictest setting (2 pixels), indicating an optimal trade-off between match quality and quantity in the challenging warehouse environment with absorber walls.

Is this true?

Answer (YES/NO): NO